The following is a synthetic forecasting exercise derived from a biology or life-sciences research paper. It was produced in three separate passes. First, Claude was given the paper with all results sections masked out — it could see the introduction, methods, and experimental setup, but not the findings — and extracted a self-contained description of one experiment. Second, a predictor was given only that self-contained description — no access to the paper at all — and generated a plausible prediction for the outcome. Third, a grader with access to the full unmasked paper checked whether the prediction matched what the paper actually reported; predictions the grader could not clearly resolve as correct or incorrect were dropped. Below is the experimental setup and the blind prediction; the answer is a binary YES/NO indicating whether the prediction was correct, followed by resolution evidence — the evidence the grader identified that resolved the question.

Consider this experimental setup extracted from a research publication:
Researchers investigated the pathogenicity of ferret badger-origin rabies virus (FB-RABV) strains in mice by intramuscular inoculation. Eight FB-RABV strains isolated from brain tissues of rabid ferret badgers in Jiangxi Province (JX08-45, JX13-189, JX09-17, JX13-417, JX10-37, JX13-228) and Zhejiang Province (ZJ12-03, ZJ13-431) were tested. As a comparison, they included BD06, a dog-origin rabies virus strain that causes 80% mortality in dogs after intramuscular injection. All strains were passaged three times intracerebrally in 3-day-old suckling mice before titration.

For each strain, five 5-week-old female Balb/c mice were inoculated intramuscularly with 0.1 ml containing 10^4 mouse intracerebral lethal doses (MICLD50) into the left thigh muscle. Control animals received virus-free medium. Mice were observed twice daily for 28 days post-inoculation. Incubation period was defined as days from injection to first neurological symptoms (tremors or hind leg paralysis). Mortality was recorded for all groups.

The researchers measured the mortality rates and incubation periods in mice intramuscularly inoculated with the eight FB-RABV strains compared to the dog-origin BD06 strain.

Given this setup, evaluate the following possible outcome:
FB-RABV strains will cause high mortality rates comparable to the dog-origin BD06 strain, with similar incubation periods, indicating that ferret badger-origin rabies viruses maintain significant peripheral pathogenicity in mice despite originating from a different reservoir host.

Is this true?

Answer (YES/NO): NO